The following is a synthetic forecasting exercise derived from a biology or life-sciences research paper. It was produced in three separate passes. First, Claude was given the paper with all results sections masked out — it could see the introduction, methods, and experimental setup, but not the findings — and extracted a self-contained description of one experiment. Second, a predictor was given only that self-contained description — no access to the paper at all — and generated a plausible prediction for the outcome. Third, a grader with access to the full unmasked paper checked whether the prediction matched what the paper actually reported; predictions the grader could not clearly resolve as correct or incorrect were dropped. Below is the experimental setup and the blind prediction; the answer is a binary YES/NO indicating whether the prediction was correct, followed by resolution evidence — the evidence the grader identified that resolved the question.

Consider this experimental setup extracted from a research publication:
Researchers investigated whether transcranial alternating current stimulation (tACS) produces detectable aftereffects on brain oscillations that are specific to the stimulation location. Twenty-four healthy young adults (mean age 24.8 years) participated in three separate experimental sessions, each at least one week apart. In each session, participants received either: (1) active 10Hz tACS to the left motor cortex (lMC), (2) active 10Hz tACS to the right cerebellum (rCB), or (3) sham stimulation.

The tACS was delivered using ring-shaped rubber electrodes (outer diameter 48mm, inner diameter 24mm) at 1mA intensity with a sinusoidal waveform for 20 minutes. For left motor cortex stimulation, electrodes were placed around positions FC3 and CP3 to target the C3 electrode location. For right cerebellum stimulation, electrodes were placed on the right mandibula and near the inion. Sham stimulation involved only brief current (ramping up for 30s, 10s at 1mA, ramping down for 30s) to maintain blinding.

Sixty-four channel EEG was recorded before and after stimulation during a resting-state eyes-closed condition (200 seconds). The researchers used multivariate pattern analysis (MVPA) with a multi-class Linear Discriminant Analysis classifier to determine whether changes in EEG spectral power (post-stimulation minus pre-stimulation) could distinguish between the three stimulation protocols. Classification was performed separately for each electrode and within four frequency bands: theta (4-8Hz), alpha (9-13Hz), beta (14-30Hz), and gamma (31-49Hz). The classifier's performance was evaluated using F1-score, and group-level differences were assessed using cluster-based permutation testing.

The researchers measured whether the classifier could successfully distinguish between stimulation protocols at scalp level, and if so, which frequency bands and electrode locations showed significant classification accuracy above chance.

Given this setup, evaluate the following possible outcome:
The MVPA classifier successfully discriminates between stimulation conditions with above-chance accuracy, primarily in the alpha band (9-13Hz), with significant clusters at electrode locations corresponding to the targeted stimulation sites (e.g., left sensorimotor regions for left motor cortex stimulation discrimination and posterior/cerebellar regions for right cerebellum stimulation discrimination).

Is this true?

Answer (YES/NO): NO